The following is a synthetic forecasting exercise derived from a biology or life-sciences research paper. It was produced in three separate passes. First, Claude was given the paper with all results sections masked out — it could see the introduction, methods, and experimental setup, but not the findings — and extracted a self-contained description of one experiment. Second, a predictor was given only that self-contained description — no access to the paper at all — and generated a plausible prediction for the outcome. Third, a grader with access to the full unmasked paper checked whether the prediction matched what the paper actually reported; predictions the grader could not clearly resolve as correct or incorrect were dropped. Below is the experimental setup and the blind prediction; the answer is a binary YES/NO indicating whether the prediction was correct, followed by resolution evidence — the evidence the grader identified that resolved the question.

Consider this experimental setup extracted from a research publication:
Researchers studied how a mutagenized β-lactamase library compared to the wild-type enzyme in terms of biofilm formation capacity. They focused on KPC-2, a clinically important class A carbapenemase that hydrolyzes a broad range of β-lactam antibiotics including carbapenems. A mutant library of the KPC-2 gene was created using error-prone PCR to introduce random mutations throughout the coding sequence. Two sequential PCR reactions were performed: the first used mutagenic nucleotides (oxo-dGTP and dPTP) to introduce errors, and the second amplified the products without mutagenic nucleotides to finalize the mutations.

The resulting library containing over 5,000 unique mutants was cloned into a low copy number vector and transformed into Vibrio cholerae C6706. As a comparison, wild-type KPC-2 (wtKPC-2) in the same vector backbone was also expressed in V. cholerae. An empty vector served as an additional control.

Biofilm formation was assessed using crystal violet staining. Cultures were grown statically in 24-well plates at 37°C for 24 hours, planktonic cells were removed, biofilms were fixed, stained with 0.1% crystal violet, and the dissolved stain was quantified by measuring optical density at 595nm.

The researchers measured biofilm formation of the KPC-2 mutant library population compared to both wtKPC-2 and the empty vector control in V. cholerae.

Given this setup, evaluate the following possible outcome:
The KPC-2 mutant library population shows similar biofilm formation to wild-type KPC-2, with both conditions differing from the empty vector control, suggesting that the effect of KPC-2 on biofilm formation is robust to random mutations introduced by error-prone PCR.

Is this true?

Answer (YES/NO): NO